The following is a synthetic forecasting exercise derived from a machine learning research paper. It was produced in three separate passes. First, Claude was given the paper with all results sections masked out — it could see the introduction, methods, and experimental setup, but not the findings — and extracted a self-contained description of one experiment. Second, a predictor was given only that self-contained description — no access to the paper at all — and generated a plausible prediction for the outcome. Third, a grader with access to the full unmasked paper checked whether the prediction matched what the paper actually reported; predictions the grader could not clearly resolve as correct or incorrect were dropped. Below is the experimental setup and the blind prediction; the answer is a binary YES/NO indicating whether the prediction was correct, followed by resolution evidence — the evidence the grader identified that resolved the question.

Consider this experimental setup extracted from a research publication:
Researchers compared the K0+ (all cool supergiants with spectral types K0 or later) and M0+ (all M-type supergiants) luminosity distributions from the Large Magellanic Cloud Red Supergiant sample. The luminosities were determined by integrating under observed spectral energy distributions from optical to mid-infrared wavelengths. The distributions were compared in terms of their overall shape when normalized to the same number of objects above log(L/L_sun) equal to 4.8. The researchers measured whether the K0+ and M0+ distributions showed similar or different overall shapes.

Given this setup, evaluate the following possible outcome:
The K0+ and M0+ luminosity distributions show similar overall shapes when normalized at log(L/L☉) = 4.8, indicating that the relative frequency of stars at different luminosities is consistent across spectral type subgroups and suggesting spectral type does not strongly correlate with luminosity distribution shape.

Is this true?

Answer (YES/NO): YES